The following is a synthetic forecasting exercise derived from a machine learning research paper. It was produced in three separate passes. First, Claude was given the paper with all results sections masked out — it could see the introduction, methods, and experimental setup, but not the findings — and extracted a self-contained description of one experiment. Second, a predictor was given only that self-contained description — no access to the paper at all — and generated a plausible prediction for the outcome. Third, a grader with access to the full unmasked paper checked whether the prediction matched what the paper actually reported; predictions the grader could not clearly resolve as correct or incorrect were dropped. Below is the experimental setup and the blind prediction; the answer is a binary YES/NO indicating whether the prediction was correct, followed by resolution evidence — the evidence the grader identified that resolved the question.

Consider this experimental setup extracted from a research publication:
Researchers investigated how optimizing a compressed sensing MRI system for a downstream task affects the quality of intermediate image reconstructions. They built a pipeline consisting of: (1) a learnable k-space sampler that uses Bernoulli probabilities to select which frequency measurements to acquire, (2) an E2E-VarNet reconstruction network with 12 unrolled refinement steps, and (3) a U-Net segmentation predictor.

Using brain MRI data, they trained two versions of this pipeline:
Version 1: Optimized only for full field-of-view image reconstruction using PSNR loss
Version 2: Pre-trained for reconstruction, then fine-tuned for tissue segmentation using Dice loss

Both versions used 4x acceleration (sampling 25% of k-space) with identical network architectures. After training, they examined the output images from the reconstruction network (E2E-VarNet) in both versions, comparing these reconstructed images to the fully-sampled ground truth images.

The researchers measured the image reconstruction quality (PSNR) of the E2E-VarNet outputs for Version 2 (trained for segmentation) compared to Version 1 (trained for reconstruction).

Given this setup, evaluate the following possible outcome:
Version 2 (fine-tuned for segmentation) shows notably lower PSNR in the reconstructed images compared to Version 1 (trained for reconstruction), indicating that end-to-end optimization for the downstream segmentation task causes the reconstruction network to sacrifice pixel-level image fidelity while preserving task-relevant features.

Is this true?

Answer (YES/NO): YES